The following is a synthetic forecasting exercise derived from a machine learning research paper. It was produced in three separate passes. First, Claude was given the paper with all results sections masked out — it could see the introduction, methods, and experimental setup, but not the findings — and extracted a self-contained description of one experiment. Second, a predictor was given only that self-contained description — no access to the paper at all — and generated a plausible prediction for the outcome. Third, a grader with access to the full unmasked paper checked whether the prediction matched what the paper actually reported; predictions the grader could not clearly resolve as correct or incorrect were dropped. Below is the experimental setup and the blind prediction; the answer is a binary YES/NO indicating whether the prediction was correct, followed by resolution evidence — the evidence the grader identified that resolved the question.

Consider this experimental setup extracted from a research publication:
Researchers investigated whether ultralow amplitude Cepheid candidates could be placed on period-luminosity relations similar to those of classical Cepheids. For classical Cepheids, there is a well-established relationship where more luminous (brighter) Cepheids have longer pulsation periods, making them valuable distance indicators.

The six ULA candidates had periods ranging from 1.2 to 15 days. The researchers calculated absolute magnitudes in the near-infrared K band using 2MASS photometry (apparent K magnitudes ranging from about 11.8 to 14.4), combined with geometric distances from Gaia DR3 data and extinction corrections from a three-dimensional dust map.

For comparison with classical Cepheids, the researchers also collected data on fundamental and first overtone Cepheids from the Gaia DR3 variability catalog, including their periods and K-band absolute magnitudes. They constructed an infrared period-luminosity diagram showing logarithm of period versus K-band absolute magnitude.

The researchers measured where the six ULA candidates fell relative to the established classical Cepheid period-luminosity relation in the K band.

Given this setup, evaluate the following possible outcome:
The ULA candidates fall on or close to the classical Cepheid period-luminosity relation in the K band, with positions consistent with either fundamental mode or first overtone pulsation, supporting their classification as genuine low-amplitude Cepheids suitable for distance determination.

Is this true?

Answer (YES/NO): NO